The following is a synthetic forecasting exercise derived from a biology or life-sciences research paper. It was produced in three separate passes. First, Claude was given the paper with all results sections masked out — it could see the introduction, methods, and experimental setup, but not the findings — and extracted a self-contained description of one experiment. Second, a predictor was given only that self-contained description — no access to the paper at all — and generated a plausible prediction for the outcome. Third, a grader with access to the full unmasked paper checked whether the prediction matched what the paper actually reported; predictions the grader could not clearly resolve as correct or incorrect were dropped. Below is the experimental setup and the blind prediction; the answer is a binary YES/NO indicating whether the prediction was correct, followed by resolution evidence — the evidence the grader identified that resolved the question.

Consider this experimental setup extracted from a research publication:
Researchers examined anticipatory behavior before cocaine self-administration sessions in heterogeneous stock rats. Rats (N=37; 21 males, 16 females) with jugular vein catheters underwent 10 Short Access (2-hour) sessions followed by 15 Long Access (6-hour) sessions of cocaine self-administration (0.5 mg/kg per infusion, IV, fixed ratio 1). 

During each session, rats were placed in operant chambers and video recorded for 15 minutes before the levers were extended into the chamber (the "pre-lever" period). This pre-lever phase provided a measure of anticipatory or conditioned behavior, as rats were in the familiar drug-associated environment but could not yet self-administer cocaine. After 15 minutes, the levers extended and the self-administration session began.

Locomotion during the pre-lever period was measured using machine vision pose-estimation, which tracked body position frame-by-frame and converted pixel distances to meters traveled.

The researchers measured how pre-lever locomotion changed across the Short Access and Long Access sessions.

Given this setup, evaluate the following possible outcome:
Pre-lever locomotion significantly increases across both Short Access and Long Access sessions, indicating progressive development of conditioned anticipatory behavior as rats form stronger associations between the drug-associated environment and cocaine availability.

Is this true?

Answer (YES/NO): YES